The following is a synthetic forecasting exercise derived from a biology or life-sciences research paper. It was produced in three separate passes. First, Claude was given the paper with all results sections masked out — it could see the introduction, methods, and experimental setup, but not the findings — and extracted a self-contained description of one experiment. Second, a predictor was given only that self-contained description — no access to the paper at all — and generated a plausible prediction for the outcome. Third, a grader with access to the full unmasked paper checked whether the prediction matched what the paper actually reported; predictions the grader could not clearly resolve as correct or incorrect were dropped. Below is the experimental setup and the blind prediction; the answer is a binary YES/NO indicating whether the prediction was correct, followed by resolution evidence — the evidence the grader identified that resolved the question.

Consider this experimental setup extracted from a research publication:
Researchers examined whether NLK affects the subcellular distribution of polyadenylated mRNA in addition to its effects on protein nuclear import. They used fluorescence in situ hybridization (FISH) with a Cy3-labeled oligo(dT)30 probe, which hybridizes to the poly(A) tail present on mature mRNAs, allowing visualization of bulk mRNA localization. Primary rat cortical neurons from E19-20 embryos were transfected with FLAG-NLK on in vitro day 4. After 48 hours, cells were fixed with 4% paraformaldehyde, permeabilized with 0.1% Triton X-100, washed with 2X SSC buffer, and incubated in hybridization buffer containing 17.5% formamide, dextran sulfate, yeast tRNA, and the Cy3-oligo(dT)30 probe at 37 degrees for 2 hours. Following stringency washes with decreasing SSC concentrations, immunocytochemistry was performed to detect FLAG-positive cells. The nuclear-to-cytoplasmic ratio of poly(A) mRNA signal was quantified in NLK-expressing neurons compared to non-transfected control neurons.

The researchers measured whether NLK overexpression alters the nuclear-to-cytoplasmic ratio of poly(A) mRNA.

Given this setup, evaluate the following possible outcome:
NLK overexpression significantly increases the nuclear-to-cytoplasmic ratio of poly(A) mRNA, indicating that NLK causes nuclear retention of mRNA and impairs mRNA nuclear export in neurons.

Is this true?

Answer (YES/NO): NO